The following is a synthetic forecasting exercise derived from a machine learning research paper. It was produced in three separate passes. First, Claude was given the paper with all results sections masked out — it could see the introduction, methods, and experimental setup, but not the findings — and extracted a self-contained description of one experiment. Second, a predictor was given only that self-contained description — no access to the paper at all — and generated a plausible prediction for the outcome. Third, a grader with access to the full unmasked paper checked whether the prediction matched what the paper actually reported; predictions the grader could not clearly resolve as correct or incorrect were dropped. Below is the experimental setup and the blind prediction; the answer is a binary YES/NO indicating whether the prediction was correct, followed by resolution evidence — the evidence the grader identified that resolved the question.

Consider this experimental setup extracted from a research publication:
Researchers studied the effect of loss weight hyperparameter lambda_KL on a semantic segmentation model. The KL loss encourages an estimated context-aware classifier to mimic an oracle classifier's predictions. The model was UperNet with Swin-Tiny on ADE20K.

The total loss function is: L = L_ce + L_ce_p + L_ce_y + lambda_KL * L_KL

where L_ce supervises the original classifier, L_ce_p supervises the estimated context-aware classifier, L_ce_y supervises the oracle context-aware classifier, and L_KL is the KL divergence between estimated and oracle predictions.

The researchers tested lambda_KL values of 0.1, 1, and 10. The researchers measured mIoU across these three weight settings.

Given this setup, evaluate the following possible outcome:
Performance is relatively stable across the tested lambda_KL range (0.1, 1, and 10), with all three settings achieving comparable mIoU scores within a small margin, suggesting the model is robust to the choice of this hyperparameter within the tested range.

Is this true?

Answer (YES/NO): NO